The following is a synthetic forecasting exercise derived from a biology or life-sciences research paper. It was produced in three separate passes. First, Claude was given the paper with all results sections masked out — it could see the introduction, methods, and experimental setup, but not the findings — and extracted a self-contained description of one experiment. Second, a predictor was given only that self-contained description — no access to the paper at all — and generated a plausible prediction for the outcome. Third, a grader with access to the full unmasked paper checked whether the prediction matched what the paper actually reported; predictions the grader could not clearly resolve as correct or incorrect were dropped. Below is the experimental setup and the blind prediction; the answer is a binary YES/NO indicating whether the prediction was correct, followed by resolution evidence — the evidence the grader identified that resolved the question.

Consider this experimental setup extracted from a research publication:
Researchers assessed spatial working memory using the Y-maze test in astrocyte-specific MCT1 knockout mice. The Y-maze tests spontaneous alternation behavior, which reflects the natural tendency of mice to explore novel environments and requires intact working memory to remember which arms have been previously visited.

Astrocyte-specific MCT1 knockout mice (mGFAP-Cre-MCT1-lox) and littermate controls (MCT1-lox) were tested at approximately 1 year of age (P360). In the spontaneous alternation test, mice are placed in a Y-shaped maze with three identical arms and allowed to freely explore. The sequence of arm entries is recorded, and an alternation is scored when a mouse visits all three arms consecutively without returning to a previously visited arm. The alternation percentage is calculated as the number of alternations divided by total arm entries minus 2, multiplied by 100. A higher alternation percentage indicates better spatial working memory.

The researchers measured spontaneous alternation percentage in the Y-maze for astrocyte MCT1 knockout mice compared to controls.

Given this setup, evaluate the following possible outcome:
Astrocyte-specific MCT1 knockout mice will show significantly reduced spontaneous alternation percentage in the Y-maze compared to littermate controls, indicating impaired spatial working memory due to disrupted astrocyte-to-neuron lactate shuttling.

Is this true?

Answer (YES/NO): NO